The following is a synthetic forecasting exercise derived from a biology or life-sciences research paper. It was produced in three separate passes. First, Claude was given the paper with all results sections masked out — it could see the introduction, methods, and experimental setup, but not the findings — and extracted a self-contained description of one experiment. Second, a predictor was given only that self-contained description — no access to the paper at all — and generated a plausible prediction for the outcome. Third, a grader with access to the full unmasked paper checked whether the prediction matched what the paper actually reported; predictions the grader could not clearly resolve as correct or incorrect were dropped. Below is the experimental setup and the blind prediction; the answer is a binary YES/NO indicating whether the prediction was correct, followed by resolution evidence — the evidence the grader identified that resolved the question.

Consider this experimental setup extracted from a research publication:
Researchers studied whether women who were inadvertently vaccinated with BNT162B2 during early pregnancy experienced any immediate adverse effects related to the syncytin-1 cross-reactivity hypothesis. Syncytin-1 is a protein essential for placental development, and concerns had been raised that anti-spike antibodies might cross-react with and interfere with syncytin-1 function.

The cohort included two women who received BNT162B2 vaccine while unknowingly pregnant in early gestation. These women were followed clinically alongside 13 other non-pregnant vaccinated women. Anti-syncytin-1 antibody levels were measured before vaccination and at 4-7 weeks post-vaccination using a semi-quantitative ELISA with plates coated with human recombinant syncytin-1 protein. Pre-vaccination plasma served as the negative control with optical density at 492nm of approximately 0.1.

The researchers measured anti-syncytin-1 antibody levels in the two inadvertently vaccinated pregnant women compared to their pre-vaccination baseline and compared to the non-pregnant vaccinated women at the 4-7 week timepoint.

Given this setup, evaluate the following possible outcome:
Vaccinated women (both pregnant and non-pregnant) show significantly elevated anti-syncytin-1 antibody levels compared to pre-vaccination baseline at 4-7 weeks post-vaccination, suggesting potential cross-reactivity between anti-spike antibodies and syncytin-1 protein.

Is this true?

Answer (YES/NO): NO